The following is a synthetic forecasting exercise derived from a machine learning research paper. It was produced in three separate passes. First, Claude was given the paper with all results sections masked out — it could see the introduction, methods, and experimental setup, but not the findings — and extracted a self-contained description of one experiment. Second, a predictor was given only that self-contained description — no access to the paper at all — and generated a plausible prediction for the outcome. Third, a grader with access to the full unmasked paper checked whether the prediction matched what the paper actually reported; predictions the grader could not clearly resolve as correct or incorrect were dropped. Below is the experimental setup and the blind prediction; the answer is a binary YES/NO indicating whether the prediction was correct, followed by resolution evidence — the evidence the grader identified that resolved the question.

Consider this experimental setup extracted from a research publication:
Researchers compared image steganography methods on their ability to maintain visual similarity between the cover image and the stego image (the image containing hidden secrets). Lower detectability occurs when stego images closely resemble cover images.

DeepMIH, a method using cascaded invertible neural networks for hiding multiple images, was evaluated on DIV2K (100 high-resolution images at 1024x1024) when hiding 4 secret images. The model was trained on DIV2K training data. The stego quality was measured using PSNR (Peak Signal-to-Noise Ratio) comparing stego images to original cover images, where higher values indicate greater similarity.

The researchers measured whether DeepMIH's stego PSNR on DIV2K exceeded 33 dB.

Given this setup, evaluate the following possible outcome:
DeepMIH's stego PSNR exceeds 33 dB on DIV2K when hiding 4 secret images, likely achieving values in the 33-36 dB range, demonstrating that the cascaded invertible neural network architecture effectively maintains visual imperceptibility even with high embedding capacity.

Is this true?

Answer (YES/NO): YES